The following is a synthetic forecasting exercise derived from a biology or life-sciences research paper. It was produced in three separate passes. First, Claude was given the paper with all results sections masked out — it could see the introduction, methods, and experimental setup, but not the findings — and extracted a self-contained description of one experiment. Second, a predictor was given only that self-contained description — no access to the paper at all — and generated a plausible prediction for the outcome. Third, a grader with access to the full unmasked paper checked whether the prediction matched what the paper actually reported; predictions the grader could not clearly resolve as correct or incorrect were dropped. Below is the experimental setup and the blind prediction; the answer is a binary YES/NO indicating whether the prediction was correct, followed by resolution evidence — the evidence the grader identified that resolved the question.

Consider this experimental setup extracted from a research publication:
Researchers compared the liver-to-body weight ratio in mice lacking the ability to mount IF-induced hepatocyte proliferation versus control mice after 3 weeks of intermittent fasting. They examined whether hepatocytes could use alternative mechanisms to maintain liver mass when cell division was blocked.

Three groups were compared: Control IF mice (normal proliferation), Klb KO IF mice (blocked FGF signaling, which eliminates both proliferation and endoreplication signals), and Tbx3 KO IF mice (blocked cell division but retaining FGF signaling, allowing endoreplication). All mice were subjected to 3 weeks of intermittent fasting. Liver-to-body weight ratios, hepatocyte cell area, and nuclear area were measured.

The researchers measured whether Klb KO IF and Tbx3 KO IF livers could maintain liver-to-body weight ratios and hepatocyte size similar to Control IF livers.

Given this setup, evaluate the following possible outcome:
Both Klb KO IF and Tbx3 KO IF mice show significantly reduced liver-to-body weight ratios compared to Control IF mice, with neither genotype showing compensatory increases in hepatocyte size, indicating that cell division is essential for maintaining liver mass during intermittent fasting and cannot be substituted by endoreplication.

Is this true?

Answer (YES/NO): NO